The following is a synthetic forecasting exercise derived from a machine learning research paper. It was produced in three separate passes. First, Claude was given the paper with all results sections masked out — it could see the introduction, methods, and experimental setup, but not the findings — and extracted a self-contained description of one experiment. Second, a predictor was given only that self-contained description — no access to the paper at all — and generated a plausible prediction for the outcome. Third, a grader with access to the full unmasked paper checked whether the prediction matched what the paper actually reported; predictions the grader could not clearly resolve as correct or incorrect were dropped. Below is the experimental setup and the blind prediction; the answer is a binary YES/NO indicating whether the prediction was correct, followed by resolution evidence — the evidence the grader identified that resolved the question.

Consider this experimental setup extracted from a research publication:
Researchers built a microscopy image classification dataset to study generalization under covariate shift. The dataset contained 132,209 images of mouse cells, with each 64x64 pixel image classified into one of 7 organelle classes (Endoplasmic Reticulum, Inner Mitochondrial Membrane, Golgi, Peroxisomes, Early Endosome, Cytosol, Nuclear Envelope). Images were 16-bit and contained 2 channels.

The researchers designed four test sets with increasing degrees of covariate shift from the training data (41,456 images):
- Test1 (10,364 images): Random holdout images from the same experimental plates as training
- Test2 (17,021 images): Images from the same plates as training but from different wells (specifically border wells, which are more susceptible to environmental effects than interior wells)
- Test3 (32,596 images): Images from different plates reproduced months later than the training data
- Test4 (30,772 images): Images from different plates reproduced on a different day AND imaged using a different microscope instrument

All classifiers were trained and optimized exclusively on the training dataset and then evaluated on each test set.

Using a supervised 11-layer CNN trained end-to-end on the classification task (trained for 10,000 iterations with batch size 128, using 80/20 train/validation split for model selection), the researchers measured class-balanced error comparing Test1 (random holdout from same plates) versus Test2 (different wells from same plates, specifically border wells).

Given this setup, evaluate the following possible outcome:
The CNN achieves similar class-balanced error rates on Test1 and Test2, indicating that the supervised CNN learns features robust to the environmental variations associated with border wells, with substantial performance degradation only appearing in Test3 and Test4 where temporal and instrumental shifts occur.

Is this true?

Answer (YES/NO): YES